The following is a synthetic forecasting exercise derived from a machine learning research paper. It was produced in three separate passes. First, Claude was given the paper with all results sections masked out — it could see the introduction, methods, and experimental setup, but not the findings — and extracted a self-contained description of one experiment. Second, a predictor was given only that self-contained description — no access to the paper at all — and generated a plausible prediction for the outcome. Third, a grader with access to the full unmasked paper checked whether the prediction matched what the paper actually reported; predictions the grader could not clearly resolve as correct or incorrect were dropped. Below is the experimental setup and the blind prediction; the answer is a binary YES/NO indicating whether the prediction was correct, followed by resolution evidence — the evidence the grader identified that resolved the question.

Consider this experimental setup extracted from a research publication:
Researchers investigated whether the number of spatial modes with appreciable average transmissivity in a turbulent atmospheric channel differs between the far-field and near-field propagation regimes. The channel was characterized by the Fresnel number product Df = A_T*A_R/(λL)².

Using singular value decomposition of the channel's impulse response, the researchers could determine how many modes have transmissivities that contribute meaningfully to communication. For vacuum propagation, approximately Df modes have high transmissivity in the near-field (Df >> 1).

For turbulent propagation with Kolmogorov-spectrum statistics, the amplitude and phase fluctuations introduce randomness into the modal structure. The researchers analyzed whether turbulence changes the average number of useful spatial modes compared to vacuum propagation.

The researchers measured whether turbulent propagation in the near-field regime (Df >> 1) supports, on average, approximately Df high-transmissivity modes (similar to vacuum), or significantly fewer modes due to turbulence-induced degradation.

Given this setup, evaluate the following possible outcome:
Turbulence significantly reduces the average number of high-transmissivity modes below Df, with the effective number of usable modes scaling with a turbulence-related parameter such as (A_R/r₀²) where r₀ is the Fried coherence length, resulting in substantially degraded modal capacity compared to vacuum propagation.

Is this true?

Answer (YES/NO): NO